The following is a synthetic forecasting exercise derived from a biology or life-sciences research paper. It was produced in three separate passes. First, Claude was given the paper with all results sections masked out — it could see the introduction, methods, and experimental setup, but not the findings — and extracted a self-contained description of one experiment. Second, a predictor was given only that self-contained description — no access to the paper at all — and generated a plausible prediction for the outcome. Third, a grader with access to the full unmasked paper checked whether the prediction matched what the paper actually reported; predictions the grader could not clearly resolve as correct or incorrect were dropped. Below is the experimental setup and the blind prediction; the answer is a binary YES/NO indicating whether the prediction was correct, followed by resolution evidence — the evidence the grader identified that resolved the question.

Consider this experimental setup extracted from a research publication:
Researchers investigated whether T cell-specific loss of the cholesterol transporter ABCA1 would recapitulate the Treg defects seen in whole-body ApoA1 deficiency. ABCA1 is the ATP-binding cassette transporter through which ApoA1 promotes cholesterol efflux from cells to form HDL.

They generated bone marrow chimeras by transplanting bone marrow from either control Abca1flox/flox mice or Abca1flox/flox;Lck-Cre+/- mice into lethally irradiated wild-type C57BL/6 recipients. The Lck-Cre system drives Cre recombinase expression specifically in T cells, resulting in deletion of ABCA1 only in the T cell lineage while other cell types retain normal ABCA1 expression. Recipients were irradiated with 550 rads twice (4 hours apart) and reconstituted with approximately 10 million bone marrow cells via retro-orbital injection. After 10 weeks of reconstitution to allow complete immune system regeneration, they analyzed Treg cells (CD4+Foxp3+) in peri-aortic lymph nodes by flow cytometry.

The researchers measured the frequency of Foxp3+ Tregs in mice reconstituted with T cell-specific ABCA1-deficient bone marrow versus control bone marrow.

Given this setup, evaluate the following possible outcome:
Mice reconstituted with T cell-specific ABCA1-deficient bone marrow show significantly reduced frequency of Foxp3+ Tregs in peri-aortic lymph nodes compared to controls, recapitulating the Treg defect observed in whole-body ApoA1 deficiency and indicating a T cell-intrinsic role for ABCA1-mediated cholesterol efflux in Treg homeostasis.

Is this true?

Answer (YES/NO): YES